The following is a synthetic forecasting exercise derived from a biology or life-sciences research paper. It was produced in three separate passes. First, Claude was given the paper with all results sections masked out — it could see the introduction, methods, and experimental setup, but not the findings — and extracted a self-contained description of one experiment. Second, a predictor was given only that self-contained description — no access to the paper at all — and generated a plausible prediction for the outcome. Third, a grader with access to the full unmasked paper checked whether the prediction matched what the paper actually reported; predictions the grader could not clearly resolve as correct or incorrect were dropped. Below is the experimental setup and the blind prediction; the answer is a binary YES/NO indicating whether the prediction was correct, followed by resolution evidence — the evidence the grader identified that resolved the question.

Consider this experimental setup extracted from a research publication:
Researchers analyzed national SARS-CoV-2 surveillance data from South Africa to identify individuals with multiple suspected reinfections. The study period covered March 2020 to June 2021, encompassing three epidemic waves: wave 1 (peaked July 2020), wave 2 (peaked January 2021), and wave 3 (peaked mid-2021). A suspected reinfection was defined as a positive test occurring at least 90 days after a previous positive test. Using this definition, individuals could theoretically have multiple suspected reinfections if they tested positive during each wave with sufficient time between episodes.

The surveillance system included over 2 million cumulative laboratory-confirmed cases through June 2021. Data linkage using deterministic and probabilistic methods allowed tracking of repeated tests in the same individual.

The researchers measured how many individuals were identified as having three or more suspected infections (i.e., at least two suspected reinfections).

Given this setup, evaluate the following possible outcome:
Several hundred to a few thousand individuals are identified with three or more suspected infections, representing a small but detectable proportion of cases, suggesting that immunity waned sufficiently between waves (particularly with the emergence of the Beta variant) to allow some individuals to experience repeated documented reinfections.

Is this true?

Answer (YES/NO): NO